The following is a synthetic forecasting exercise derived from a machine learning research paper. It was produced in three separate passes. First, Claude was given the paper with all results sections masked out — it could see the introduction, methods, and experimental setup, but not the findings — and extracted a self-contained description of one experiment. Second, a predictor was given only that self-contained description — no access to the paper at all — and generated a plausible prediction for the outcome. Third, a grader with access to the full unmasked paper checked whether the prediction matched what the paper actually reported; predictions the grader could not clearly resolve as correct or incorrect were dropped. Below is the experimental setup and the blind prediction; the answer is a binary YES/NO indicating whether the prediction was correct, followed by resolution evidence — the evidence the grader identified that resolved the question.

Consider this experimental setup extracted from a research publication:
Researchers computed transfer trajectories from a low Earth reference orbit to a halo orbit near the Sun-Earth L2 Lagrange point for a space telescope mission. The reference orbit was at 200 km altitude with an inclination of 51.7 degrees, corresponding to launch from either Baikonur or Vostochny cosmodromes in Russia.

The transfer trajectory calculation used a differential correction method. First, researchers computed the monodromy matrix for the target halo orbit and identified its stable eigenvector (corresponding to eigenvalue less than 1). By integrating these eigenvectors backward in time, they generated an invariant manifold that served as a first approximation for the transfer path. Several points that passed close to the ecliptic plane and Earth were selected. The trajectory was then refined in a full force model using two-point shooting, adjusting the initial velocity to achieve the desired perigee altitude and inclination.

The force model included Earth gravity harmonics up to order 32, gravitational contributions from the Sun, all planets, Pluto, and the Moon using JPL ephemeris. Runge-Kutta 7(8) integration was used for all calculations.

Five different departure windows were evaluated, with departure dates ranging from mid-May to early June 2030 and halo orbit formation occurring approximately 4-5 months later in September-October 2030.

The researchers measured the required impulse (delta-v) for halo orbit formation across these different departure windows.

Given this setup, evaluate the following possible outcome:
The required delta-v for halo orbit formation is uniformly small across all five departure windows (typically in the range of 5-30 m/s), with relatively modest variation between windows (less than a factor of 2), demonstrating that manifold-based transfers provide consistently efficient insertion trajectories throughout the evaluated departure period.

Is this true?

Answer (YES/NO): NO